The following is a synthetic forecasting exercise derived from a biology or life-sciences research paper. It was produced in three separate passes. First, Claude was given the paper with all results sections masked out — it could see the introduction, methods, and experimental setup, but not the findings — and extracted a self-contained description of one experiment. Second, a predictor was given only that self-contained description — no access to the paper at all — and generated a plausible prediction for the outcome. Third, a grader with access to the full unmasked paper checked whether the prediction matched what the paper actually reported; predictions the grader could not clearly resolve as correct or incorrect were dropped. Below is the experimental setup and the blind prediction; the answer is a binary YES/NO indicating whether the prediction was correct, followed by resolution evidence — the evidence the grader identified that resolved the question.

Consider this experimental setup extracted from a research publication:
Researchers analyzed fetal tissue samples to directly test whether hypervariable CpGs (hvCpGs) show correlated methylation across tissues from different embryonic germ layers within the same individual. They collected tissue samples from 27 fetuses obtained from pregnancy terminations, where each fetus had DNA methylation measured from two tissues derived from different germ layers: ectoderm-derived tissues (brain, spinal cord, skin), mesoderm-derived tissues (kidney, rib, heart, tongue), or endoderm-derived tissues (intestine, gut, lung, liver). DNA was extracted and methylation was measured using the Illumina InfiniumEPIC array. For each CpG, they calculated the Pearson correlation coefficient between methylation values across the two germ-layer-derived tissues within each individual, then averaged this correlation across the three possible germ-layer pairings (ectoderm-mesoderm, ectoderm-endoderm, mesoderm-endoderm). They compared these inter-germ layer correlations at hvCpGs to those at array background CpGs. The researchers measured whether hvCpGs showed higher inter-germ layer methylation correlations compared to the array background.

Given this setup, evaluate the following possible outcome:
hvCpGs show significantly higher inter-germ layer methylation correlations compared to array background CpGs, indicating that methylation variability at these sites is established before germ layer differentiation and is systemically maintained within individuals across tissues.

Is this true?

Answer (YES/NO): YES